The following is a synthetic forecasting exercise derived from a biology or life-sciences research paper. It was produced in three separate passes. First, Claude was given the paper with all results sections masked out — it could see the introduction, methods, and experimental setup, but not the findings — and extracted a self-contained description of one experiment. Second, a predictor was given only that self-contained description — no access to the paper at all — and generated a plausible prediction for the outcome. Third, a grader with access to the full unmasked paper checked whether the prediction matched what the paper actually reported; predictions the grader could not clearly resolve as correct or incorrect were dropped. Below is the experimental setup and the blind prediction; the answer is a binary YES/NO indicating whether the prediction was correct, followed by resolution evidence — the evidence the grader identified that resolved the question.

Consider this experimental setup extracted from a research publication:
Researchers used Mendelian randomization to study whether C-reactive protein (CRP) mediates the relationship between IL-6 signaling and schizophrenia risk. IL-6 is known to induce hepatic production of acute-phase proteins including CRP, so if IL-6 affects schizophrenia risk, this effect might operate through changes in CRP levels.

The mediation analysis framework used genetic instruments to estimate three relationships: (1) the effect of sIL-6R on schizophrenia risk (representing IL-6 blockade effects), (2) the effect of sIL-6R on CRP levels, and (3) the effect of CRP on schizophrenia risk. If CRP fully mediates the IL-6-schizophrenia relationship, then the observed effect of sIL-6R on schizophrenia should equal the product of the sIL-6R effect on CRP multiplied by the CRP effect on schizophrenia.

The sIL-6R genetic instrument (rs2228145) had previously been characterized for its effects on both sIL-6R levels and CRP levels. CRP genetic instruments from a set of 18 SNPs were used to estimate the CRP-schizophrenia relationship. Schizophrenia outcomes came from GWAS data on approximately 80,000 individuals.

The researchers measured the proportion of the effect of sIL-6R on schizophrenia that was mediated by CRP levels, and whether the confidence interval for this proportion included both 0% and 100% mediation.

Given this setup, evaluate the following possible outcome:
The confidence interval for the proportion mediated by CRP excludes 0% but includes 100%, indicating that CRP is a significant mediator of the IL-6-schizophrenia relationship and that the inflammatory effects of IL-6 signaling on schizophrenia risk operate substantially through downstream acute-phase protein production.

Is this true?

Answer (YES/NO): NO